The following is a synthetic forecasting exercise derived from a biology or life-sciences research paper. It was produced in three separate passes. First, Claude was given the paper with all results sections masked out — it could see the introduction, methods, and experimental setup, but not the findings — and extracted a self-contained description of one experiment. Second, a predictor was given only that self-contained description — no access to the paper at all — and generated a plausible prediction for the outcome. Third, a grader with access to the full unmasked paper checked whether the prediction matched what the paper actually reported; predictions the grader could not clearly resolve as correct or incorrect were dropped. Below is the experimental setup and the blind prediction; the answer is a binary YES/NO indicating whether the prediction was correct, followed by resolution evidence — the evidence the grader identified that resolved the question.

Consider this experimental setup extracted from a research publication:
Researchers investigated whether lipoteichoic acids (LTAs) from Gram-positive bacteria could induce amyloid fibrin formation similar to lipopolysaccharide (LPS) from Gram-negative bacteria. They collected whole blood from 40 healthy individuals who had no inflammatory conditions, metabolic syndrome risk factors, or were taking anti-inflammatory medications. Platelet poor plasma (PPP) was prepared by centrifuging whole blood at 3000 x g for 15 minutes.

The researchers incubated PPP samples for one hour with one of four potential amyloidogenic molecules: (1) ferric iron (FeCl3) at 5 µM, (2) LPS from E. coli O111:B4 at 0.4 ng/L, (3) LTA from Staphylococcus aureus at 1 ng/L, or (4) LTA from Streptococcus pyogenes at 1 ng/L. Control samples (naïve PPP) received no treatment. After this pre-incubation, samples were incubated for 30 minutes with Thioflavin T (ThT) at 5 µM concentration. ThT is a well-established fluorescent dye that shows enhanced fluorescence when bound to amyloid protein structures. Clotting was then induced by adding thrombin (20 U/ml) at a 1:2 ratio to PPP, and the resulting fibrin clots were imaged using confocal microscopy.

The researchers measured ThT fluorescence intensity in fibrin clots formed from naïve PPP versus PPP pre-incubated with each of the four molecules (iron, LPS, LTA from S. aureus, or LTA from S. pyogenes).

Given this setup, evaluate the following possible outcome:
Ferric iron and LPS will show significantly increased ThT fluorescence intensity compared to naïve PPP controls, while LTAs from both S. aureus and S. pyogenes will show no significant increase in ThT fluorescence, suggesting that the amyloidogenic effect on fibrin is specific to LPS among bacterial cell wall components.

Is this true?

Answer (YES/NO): NO